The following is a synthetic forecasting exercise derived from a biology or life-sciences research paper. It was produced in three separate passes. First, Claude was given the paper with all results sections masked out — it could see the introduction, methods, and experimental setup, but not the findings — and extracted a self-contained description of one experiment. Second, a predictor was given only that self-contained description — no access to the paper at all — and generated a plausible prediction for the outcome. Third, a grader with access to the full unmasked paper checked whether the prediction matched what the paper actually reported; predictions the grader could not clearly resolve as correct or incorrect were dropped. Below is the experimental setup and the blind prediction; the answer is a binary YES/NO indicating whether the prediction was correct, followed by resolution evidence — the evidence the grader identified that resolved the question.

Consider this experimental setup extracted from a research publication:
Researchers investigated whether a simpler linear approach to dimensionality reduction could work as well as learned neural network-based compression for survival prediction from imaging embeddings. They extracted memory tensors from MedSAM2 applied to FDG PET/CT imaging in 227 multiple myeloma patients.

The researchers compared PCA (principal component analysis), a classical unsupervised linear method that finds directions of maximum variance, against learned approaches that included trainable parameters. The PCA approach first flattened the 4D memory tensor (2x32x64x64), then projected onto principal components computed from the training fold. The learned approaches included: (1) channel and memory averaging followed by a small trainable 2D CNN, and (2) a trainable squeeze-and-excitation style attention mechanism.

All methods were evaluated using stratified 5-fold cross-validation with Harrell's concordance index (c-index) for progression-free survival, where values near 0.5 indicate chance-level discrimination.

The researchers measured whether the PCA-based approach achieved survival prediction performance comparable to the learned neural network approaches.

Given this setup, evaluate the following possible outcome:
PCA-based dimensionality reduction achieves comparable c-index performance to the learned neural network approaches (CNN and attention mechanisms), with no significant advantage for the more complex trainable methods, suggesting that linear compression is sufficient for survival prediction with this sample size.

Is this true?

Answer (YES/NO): NO